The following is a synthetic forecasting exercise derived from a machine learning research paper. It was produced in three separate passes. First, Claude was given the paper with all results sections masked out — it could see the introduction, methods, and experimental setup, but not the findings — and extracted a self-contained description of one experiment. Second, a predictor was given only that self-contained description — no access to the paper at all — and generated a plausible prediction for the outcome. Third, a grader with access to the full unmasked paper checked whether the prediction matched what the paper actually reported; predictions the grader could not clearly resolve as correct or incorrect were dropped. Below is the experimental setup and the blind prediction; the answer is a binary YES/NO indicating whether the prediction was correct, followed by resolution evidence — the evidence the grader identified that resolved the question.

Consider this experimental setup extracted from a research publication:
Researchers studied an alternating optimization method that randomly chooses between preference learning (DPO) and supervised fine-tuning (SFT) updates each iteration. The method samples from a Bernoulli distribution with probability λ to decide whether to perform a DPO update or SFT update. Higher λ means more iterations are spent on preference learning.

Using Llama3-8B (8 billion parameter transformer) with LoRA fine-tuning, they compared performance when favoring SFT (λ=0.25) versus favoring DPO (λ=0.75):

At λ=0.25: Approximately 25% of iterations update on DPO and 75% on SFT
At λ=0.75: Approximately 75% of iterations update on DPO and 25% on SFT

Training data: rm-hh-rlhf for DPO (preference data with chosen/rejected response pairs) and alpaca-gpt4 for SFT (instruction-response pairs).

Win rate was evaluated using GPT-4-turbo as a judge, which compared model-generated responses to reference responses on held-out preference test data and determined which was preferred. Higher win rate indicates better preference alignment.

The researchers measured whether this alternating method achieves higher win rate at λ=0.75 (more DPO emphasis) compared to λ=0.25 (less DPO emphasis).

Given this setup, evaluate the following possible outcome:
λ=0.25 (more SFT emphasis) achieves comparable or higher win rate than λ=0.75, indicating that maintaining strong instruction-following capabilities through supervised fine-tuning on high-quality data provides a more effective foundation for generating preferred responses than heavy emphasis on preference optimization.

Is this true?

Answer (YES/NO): YES